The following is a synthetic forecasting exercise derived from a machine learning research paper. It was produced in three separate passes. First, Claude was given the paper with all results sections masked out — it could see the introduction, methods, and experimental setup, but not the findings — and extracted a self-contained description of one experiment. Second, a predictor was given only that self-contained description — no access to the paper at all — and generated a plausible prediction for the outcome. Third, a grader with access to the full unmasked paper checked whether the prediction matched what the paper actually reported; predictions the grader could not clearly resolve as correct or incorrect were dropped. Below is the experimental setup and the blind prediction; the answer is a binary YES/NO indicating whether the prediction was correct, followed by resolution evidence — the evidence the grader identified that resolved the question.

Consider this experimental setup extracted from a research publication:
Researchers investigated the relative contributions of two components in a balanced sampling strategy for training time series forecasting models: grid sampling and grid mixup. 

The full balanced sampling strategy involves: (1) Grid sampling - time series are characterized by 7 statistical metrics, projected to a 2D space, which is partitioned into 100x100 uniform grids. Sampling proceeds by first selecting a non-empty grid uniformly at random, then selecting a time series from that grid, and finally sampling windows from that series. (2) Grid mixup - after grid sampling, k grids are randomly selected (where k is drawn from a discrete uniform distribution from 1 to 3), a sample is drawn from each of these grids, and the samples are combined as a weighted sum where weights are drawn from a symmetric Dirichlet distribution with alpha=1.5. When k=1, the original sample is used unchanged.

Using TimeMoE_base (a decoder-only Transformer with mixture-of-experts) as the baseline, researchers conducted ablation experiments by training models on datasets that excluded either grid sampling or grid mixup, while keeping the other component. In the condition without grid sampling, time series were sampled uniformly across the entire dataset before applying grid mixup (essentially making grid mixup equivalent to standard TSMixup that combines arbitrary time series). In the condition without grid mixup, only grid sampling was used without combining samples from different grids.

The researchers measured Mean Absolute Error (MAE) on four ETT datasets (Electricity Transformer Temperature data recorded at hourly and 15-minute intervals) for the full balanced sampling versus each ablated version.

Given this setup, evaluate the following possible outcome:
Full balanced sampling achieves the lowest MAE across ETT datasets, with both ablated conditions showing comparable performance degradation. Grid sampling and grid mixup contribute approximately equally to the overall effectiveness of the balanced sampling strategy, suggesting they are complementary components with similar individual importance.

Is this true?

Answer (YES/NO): NO